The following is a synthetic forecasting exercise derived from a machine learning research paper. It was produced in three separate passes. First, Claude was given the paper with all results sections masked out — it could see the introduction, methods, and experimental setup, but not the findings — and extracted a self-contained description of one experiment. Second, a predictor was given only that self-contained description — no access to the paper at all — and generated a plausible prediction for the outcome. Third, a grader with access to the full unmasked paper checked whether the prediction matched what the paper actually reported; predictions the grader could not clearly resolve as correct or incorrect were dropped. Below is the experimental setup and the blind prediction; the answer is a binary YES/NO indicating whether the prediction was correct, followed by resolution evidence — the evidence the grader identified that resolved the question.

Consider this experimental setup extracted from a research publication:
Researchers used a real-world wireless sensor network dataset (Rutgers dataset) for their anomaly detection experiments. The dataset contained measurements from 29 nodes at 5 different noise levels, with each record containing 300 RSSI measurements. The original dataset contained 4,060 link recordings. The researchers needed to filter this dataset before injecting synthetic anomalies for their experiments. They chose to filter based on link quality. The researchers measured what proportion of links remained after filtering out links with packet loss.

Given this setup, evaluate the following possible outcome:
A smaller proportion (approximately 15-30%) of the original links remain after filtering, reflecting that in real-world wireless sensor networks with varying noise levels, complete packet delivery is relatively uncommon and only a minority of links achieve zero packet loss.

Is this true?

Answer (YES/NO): NO